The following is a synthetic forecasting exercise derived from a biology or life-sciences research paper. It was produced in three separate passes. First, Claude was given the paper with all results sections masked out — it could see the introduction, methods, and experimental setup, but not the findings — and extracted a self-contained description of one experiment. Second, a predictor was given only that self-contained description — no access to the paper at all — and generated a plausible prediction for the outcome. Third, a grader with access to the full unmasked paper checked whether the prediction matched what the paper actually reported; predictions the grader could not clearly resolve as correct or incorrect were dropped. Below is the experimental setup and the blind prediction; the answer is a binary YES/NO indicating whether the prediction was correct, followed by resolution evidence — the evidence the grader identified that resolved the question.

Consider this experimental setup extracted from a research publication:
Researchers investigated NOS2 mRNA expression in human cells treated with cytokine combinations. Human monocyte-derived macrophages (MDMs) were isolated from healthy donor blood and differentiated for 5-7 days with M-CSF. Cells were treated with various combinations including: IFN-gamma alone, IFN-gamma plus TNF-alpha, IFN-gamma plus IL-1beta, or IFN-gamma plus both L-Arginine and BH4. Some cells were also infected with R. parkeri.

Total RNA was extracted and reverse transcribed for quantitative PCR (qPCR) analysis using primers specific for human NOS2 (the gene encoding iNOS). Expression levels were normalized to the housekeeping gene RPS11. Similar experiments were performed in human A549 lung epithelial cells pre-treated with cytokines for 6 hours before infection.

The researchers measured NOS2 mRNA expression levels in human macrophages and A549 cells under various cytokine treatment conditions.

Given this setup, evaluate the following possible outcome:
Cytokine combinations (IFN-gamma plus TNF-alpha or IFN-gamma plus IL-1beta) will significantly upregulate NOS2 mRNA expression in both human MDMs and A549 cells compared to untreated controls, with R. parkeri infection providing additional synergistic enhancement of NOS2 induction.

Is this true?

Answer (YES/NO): NO